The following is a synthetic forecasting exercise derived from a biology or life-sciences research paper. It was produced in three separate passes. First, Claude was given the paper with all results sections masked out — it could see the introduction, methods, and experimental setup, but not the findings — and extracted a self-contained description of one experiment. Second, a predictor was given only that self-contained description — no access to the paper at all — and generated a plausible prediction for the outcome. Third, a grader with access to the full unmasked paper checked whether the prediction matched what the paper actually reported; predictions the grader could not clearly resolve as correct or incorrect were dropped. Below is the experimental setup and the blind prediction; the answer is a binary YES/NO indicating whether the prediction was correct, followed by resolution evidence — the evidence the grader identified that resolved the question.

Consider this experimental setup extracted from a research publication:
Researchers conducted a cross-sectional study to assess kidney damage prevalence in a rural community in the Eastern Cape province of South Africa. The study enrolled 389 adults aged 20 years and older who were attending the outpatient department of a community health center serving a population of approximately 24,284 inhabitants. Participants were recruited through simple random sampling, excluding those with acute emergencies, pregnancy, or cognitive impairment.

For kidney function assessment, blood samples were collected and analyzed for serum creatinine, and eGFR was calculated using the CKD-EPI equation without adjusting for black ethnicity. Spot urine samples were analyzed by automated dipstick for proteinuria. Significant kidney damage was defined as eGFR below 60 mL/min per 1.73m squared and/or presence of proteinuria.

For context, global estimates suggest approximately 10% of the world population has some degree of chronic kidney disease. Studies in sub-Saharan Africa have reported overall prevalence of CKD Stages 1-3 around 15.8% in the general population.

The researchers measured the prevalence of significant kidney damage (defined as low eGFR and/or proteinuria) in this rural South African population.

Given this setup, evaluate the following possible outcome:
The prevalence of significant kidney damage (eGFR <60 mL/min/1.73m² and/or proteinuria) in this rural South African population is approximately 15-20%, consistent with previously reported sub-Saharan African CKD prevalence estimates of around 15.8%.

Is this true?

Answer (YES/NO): YES